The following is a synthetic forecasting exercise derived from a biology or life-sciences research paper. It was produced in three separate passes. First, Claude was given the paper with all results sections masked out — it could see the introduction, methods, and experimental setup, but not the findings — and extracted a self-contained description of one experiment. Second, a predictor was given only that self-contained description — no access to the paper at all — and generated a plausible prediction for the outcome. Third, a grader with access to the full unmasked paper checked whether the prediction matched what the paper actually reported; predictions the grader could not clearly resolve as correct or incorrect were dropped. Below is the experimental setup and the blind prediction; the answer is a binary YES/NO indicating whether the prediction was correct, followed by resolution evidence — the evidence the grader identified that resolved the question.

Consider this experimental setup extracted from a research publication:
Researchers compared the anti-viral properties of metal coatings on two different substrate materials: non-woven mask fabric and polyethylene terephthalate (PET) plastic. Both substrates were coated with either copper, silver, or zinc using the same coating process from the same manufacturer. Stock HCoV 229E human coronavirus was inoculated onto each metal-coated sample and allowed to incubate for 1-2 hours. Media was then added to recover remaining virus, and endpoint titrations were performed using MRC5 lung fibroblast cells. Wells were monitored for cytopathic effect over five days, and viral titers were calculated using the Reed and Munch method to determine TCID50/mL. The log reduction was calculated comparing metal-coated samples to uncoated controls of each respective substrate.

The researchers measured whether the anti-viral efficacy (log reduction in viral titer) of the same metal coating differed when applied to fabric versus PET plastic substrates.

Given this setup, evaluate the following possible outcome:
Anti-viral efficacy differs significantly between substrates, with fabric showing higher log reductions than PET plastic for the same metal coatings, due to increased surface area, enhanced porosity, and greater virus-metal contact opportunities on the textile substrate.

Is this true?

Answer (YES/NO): YES